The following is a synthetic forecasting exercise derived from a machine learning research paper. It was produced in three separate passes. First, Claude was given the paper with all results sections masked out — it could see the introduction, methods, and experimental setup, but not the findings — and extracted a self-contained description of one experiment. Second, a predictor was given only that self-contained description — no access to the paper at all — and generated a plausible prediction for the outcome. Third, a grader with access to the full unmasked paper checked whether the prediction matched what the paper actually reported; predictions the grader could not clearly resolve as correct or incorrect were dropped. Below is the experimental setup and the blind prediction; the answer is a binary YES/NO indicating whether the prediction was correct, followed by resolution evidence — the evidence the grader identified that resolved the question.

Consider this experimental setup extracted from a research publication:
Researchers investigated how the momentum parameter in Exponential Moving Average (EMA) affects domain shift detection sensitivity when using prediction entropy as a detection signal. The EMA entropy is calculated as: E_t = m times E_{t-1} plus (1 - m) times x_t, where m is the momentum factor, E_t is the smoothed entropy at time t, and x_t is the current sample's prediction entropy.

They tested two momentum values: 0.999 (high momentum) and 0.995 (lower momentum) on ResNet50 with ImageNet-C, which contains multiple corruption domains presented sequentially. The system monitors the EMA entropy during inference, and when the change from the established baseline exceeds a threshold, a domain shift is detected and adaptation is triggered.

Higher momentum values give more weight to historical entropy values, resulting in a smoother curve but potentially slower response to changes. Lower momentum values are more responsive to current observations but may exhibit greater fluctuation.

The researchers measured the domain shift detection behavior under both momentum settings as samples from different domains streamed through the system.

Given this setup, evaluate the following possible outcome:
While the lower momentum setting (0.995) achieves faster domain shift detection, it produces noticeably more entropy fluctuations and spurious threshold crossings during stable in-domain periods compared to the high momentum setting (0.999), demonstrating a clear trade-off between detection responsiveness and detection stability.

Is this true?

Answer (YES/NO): YES